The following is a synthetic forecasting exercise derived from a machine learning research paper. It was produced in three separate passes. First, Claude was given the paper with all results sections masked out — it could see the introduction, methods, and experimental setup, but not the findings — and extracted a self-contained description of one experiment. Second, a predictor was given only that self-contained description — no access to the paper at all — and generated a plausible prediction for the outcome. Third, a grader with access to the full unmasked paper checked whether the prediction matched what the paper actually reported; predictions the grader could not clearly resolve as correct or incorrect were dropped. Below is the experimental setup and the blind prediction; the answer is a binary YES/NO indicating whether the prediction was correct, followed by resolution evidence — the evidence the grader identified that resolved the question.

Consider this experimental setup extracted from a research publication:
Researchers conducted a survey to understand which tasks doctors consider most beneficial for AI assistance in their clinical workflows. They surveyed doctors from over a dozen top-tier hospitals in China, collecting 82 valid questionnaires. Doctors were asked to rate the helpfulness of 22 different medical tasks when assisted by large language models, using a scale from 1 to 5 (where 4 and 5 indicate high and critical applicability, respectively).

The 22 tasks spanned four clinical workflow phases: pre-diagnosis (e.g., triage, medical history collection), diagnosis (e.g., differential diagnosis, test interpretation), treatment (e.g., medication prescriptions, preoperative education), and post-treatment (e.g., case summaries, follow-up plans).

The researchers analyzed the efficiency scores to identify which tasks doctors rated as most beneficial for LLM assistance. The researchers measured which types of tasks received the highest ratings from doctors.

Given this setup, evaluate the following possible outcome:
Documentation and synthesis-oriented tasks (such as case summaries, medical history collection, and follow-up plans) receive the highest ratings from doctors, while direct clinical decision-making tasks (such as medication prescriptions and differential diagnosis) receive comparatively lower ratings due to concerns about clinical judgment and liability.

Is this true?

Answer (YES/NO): NO